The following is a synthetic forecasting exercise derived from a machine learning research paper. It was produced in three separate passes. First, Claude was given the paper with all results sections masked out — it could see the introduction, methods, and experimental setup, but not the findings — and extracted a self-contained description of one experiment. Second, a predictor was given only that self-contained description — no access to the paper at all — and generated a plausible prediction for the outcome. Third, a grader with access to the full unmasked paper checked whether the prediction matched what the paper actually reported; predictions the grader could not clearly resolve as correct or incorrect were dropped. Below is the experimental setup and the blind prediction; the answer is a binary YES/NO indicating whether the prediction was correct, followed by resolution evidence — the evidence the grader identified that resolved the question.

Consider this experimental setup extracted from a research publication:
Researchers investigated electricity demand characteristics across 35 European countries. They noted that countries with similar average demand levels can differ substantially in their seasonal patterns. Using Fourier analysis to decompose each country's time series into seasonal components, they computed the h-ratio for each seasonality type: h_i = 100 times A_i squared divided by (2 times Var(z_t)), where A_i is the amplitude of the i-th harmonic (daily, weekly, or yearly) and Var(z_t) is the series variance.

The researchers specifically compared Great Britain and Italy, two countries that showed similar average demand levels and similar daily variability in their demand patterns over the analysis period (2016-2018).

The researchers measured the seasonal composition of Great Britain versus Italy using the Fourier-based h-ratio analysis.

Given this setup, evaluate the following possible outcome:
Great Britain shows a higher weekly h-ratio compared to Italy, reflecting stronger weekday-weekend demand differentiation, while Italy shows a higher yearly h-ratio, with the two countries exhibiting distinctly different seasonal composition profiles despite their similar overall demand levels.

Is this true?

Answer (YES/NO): NO